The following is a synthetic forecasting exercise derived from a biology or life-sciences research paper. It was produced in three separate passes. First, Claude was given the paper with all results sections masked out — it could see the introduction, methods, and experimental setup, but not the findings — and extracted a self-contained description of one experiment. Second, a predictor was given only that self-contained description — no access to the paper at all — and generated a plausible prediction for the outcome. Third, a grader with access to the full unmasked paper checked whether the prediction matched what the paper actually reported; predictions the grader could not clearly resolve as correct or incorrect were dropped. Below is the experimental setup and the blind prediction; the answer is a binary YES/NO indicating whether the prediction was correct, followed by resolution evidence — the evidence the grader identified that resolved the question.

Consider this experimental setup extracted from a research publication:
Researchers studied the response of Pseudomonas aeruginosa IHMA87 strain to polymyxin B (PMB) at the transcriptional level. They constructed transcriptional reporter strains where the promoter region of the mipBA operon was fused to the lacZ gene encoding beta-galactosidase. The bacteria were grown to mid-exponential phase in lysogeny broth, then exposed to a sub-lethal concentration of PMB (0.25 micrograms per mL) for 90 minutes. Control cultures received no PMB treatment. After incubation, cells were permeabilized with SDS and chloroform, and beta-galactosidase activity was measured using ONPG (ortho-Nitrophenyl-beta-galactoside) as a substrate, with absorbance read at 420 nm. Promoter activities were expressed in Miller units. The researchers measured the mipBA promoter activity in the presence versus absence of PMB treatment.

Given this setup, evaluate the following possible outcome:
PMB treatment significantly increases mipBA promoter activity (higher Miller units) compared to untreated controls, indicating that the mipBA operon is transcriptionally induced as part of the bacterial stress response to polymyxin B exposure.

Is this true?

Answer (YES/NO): YES